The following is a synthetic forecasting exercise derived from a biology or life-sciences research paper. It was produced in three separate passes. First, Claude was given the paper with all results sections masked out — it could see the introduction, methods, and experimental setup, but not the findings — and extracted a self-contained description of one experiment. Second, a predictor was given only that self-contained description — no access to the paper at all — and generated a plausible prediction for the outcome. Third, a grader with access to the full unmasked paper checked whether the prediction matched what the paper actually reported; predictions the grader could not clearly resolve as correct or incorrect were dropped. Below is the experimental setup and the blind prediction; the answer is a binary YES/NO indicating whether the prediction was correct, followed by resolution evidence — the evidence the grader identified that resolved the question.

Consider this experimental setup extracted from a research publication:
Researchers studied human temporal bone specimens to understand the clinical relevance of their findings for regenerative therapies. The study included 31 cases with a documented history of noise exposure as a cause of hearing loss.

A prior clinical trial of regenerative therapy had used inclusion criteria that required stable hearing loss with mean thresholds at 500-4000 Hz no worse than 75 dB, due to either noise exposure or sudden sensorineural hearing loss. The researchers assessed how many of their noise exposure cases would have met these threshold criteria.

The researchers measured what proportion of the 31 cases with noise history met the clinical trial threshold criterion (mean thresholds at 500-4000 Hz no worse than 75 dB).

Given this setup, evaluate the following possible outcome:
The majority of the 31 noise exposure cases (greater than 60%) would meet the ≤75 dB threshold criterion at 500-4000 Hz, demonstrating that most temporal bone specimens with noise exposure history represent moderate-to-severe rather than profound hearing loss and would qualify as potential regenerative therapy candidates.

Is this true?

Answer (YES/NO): YES